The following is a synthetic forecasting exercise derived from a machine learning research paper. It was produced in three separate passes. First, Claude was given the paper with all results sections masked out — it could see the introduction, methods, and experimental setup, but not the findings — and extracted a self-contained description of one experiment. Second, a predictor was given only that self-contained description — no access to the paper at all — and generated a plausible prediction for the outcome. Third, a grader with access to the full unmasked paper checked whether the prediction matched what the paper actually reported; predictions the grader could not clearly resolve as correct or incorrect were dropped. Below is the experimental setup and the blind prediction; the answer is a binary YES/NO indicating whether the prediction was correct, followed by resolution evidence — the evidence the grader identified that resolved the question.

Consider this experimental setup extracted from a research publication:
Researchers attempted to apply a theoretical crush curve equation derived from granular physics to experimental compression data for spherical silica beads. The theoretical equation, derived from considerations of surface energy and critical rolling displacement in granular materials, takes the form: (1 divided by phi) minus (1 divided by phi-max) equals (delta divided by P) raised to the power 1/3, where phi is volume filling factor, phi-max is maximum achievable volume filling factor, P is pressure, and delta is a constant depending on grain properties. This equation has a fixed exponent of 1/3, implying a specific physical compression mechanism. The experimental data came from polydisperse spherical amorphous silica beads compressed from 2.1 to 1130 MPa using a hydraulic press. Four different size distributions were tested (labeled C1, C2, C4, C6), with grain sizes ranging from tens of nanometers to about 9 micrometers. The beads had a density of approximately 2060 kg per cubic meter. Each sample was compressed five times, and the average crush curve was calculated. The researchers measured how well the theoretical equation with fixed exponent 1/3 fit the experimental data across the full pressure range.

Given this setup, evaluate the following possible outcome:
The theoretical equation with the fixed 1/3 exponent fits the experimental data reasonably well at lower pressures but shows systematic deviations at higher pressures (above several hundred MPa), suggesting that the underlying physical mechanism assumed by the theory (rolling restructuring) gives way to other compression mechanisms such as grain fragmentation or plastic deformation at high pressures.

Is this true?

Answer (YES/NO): NO